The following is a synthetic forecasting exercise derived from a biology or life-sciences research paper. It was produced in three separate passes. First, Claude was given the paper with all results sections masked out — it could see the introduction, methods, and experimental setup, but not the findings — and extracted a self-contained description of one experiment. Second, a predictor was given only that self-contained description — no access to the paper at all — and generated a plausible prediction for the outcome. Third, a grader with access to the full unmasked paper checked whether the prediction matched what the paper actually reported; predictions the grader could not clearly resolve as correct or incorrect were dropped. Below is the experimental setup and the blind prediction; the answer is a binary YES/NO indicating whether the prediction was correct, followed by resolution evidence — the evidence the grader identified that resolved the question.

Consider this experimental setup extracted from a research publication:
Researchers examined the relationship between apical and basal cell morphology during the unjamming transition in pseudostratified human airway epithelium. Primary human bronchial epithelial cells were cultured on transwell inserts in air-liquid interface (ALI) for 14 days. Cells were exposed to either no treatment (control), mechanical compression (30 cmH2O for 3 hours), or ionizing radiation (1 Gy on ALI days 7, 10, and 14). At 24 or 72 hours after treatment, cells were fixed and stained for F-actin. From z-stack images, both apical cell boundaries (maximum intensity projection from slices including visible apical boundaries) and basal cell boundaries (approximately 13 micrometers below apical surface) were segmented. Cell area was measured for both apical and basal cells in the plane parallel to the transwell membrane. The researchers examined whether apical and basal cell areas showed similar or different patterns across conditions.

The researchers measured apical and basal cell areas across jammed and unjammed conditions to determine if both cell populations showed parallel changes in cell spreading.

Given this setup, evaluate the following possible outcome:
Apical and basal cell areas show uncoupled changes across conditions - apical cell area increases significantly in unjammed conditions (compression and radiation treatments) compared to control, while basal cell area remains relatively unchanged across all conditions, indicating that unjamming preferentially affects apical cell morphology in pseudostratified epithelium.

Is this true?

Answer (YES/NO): NO